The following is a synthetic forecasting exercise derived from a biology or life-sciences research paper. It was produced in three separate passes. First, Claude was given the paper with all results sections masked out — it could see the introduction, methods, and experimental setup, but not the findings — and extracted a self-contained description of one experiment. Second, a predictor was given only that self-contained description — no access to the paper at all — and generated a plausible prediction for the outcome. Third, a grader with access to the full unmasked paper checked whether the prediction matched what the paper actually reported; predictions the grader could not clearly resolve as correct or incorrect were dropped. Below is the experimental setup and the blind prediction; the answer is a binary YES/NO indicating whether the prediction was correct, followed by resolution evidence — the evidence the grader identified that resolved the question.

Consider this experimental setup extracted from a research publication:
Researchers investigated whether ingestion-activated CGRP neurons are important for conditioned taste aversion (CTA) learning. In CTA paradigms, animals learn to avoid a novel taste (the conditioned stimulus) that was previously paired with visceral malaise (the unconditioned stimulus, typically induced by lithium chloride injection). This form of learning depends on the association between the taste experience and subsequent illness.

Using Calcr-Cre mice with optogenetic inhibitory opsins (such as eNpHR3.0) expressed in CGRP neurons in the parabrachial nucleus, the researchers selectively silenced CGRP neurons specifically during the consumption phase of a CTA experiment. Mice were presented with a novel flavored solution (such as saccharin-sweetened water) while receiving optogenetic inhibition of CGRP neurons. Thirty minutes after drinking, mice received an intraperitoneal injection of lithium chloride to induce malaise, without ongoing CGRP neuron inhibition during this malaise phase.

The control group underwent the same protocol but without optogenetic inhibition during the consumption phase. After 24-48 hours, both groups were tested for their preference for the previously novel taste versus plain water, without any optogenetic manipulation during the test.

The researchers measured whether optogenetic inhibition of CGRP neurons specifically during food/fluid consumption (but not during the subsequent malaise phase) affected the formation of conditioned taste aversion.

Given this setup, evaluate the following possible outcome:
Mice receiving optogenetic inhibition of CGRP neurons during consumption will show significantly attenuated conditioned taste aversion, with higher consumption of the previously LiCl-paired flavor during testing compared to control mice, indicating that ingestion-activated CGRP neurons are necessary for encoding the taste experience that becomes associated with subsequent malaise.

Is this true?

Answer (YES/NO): YES